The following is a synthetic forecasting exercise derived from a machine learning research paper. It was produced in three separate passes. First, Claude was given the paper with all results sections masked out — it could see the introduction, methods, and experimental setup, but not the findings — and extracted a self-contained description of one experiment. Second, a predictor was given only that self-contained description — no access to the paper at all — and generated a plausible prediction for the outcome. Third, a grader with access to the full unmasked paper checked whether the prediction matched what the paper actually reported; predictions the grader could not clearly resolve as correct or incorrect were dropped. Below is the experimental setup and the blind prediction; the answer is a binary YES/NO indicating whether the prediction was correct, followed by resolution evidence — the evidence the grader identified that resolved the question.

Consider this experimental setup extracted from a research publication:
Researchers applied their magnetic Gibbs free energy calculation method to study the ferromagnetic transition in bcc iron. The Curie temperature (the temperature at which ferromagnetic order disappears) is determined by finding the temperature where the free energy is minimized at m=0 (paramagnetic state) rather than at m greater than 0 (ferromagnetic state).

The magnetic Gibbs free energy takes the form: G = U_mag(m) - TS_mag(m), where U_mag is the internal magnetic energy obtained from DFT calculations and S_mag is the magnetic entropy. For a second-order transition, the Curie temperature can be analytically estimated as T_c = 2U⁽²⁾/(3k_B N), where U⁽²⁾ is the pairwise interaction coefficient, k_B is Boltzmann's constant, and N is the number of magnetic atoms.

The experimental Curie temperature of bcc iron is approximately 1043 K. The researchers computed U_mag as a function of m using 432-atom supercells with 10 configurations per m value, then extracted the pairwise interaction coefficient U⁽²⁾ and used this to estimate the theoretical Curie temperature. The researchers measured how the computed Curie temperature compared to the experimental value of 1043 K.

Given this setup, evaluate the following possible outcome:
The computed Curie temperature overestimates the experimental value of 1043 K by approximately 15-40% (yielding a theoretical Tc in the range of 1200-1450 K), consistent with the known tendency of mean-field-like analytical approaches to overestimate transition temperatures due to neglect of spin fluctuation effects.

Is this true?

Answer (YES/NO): NO